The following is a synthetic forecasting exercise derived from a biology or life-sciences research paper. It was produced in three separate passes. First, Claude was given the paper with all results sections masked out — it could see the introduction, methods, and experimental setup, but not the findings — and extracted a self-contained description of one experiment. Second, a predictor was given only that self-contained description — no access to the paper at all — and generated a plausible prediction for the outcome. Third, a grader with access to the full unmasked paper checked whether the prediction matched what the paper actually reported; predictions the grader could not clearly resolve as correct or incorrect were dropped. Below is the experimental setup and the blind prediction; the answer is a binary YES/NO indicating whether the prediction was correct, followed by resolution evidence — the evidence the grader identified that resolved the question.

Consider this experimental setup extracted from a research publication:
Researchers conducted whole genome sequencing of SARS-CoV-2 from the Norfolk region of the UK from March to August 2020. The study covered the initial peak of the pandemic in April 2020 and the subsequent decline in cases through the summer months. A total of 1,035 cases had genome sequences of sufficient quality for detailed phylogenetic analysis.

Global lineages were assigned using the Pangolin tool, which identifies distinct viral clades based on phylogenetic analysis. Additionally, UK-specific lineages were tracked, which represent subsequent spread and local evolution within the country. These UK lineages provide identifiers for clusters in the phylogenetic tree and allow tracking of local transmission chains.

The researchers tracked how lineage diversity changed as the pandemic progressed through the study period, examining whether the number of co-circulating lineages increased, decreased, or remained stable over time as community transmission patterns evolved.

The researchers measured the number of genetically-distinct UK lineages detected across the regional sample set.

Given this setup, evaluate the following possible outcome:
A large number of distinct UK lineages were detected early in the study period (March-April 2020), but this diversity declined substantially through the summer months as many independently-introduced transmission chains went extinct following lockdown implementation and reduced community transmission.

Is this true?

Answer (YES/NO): YES